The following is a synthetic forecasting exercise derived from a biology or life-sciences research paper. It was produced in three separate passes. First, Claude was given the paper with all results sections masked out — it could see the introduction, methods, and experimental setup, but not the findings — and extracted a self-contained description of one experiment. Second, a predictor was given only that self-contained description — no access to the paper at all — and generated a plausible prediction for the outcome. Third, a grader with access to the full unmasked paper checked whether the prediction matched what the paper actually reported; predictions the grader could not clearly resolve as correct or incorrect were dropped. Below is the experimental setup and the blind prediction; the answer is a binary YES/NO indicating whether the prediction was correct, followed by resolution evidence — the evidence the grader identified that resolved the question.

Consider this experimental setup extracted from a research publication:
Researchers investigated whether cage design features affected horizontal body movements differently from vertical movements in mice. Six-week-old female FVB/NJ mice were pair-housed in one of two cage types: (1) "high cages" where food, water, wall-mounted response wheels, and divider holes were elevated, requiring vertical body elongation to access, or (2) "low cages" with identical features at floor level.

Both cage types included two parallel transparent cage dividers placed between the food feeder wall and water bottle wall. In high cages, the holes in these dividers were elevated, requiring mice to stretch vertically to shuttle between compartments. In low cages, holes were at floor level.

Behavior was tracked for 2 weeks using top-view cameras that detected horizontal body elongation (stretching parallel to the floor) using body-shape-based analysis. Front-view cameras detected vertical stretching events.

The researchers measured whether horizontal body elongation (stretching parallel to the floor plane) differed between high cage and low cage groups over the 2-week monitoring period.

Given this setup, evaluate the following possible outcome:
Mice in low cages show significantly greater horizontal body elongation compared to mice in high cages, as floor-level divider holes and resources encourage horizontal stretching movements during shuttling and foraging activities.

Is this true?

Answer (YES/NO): NO